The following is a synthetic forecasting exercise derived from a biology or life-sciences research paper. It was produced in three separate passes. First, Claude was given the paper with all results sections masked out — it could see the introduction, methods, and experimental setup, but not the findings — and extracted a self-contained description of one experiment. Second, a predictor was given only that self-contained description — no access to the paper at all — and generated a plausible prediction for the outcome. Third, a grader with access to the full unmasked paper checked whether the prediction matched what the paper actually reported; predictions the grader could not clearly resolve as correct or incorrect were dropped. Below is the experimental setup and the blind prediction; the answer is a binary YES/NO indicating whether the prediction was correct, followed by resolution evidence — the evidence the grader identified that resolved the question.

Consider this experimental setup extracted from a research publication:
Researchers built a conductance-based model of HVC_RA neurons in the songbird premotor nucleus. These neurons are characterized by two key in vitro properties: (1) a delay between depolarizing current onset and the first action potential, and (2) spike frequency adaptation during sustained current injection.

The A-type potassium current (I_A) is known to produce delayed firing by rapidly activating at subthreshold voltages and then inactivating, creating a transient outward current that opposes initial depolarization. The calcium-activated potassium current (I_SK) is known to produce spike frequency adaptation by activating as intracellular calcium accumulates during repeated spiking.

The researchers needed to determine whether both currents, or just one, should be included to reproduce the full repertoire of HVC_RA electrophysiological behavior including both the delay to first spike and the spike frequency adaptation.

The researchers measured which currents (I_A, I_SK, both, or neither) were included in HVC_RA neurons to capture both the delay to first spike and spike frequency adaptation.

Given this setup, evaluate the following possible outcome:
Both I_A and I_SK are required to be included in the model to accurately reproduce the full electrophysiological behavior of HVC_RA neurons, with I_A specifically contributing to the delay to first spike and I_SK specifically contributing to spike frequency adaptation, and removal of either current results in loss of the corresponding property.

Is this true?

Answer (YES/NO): YES